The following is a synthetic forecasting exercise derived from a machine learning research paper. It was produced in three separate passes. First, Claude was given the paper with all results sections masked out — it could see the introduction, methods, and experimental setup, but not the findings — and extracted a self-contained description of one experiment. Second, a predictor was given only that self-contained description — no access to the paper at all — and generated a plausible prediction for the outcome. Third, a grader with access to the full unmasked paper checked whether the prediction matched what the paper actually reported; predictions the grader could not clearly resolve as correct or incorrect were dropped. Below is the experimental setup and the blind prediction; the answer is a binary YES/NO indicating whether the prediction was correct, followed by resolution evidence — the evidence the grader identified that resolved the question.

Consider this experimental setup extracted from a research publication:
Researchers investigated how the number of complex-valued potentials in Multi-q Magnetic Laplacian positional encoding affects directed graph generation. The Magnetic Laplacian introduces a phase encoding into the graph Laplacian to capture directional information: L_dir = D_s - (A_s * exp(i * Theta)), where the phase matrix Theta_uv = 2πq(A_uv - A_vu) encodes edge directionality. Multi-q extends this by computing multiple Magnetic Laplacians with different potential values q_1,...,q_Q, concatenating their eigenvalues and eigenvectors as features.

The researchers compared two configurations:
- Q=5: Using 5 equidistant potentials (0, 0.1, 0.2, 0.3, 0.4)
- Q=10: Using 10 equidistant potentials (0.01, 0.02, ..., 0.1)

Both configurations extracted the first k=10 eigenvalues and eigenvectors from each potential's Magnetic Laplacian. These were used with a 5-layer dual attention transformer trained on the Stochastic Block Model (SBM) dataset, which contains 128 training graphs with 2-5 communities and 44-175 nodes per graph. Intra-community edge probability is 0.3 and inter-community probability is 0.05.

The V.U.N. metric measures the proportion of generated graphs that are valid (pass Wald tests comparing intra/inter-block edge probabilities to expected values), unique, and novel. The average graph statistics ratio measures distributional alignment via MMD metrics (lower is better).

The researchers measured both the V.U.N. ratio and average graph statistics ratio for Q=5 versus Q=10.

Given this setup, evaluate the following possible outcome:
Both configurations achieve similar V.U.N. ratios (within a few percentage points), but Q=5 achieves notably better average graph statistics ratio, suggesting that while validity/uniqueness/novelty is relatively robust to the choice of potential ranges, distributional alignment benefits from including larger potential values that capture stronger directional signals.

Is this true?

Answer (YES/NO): NO